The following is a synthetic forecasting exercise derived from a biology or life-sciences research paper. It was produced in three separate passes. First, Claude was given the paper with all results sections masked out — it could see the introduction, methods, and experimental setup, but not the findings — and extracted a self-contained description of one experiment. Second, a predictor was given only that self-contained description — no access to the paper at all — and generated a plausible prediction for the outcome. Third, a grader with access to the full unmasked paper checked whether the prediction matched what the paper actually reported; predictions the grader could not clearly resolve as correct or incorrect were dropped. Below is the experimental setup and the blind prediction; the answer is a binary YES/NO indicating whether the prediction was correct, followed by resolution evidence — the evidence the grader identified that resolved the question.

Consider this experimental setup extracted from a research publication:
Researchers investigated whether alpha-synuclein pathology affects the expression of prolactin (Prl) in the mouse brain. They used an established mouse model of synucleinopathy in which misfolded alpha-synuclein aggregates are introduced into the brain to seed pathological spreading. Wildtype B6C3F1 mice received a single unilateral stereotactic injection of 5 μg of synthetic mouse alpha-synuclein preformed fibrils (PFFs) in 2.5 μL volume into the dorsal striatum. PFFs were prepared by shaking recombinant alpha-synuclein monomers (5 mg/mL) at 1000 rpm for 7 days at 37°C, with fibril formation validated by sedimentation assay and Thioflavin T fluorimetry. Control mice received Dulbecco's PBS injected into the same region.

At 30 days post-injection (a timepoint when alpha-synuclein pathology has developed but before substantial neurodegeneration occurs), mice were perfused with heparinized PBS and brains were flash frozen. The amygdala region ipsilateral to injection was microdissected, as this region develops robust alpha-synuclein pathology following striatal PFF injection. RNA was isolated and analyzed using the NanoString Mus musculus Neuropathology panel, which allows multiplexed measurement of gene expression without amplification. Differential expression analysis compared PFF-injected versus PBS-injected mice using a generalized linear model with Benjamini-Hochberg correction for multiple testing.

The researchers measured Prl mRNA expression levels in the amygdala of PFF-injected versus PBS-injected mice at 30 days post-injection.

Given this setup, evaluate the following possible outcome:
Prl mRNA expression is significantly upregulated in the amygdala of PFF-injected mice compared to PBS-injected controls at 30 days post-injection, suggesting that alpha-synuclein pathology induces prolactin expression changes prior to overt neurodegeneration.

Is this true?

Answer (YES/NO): NO